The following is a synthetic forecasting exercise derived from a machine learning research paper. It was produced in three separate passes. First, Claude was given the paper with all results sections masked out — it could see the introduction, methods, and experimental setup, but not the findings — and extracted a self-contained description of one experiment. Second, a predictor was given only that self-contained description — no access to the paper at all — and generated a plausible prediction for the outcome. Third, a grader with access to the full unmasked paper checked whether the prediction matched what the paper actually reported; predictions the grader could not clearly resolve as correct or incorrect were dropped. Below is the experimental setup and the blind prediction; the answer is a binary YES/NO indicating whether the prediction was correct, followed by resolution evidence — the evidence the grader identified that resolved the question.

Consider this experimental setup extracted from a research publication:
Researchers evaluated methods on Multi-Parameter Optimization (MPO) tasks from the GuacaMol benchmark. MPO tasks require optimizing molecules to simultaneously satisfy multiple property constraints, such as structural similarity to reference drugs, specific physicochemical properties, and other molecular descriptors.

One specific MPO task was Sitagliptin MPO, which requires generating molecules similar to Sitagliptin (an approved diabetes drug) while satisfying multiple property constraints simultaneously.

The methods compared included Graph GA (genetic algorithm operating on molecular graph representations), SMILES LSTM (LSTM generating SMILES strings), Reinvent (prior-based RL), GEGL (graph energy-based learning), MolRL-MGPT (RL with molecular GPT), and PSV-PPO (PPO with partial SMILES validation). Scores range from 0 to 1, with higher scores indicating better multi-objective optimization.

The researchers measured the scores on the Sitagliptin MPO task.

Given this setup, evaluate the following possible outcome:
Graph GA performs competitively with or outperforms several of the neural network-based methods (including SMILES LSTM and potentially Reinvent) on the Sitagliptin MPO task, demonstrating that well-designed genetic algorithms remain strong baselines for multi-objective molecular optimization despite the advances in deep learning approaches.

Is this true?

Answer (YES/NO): YES